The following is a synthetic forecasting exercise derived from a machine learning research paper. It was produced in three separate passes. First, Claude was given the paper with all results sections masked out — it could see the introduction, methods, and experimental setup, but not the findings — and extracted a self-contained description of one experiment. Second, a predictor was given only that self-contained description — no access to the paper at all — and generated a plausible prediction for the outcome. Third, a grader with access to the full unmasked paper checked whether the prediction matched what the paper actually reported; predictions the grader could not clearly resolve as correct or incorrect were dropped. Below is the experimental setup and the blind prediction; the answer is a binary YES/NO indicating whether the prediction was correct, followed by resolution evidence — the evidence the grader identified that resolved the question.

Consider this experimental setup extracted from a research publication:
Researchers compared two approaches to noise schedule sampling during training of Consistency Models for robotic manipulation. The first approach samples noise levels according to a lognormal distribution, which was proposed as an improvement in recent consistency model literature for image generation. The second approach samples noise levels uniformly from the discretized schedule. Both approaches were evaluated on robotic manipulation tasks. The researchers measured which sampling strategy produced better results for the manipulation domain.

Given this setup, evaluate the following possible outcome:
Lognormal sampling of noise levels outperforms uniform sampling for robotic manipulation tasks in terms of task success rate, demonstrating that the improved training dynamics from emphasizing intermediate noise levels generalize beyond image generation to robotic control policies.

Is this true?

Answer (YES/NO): NO